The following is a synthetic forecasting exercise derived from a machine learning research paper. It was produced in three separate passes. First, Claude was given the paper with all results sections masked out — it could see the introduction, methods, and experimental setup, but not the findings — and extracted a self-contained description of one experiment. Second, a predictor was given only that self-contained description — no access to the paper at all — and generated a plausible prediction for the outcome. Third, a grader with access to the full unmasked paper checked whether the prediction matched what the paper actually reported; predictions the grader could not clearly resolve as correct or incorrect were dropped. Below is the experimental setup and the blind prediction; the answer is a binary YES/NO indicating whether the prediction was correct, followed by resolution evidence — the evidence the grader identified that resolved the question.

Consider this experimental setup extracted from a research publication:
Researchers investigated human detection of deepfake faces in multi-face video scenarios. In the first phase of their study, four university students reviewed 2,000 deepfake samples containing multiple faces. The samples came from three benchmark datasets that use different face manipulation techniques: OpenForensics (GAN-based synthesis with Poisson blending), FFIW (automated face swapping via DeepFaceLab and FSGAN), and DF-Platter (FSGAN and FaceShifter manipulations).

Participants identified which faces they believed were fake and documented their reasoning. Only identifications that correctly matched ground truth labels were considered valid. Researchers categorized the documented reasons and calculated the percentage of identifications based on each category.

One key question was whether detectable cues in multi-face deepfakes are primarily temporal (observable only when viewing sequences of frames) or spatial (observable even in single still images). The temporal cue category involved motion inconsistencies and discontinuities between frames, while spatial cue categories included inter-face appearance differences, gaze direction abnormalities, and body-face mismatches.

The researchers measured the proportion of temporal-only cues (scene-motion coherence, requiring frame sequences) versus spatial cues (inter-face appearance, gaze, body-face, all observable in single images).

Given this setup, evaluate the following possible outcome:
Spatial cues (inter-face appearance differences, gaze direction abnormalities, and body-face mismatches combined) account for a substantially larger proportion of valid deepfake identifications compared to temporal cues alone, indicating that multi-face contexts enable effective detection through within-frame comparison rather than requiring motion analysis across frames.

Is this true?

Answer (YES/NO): YES